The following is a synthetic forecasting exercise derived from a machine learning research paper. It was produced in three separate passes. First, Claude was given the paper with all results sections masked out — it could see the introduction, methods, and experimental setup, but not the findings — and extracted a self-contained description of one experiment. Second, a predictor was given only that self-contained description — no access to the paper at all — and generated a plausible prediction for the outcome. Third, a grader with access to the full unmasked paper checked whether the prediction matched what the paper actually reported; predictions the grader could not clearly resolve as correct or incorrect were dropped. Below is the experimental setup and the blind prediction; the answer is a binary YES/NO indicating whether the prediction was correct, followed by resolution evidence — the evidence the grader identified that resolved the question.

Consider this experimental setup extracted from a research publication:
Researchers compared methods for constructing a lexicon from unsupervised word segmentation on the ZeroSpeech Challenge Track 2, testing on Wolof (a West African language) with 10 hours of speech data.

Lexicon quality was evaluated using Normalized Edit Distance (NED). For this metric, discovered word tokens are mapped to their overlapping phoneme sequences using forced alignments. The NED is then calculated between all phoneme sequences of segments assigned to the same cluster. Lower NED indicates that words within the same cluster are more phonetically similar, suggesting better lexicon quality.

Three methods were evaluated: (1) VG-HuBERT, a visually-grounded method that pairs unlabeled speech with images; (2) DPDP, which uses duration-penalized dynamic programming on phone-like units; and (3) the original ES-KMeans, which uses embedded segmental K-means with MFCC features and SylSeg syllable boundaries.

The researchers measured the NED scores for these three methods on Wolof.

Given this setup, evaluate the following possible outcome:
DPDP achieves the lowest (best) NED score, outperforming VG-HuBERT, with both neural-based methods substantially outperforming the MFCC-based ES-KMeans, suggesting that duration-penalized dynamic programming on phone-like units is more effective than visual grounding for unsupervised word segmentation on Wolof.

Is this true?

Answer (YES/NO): NO